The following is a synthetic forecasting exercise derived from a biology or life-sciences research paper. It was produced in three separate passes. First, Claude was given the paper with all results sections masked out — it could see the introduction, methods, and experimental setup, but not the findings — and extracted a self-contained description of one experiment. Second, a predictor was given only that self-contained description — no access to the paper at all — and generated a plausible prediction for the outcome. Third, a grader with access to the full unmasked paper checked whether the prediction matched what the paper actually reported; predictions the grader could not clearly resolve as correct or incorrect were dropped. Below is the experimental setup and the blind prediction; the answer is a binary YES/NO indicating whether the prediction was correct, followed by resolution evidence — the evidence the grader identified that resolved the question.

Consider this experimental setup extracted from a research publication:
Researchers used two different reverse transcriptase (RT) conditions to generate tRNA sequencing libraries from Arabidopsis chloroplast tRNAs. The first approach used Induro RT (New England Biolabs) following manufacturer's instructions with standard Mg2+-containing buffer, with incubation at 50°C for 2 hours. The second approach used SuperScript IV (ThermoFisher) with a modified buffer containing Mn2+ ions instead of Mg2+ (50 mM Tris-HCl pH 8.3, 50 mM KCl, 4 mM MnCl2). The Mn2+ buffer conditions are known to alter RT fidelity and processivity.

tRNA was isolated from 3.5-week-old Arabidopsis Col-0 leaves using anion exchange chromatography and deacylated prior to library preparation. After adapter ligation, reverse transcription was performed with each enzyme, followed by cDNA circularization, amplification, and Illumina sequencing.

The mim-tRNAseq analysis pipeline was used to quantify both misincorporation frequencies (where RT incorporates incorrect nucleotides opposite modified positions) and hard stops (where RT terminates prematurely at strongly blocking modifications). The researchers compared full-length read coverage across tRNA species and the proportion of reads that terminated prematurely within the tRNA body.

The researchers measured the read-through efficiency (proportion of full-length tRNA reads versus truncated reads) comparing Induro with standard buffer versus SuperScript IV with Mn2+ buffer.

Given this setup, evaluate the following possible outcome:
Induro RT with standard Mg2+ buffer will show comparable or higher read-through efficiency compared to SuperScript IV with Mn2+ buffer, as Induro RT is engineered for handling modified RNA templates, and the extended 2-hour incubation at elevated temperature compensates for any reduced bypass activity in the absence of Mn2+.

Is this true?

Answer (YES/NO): NO